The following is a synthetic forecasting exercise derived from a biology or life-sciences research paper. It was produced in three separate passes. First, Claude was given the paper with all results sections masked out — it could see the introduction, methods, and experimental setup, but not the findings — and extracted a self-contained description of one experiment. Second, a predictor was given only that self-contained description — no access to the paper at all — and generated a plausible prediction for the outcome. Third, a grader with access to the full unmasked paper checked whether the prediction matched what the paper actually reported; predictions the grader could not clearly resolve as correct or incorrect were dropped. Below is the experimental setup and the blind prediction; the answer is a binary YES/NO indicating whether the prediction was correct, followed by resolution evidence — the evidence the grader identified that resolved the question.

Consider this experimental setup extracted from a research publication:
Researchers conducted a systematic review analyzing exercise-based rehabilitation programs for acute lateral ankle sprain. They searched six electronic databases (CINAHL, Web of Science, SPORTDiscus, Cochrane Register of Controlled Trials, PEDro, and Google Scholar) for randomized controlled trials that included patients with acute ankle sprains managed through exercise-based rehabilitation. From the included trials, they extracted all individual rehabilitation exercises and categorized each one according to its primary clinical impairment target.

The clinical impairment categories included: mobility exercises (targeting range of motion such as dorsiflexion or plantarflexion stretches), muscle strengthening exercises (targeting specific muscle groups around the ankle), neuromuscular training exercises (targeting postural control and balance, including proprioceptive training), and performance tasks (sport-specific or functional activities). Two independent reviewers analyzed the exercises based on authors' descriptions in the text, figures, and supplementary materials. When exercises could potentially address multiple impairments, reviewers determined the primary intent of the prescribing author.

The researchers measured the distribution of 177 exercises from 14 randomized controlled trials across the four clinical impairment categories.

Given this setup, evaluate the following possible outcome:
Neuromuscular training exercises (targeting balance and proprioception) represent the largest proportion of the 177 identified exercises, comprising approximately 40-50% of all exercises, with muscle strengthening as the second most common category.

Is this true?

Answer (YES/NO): NO